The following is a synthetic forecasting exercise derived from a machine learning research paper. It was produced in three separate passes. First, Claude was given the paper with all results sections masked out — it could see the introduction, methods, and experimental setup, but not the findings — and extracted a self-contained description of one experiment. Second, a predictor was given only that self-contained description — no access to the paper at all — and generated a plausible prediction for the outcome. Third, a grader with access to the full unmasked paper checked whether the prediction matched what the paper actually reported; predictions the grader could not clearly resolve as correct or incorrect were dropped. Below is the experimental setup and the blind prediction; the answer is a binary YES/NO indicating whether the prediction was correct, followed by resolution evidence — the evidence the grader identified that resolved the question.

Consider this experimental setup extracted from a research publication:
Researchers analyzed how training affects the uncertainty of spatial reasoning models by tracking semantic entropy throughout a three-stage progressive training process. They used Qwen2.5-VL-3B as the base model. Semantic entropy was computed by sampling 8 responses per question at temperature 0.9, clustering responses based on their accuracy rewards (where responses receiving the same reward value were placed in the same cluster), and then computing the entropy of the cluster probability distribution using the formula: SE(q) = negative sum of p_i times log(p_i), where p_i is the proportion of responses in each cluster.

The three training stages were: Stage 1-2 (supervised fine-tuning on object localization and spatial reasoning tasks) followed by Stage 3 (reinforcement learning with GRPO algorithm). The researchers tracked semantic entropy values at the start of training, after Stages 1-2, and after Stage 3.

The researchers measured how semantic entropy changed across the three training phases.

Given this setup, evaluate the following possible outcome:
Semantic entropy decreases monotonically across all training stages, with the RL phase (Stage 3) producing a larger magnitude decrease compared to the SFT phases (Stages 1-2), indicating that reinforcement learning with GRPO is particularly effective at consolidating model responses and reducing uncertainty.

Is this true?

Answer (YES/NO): NO